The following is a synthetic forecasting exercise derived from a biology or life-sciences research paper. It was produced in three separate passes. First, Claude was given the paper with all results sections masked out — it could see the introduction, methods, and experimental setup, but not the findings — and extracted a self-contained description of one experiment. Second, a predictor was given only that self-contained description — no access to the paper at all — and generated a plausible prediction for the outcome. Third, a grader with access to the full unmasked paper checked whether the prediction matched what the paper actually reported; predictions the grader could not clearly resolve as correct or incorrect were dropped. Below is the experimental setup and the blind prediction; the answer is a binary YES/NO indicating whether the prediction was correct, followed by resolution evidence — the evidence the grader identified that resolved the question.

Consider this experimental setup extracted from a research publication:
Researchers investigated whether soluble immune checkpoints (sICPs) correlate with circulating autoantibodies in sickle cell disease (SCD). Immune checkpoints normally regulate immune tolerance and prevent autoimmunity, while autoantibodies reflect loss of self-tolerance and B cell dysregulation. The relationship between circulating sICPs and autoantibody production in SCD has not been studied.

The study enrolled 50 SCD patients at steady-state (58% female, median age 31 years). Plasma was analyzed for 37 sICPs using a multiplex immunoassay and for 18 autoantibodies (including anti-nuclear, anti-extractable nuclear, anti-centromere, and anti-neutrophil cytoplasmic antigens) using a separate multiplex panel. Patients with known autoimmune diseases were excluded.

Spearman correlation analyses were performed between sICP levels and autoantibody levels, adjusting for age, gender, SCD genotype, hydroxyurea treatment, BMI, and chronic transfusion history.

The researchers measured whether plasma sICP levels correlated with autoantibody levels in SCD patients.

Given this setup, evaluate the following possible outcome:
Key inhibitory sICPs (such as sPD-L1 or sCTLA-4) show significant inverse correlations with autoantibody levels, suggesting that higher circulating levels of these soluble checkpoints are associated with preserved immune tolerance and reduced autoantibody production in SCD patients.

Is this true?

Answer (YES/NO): NO